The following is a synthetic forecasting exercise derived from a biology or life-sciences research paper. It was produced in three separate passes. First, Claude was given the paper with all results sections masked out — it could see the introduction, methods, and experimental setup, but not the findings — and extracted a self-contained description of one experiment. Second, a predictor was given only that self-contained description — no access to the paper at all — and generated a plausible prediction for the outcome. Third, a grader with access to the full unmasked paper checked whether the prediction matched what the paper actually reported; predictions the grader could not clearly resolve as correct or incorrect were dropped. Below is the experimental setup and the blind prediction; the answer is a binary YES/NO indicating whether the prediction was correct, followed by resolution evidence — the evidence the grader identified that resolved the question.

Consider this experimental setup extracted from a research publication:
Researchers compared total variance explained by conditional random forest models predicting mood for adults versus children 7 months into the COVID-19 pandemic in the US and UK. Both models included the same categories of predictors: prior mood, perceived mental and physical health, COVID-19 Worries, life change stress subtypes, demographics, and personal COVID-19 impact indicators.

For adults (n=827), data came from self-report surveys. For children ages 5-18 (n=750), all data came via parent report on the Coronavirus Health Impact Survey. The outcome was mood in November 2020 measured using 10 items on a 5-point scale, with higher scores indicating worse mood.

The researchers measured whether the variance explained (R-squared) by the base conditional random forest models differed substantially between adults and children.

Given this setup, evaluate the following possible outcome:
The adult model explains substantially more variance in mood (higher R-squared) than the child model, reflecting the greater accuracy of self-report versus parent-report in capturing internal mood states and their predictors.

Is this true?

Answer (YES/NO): YES